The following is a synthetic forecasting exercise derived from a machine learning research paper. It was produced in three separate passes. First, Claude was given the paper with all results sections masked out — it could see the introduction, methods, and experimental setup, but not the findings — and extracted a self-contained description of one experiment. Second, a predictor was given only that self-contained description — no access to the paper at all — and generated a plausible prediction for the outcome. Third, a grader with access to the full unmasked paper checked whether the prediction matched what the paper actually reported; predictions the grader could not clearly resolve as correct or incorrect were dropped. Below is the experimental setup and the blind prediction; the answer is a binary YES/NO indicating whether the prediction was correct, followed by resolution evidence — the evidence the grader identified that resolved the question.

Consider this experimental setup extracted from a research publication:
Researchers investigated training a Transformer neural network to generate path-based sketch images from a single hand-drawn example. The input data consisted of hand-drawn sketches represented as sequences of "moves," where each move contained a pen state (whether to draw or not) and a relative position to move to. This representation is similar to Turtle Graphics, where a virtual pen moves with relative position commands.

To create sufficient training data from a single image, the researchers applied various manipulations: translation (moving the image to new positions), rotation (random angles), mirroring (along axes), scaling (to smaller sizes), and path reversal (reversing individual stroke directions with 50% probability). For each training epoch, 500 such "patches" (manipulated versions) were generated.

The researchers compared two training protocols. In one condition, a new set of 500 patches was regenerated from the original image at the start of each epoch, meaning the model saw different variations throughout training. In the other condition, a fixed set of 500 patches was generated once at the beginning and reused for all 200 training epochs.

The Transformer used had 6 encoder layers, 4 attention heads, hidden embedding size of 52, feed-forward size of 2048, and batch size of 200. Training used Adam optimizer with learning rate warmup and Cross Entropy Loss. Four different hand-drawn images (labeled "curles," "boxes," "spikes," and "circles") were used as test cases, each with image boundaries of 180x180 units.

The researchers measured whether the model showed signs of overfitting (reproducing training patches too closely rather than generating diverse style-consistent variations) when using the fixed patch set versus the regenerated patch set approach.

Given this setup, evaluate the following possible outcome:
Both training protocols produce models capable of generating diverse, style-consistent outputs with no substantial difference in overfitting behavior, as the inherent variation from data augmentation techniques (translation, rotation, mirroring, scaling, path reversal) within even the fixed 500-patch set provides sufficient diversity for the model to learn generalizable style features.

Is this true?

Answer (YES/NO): NO